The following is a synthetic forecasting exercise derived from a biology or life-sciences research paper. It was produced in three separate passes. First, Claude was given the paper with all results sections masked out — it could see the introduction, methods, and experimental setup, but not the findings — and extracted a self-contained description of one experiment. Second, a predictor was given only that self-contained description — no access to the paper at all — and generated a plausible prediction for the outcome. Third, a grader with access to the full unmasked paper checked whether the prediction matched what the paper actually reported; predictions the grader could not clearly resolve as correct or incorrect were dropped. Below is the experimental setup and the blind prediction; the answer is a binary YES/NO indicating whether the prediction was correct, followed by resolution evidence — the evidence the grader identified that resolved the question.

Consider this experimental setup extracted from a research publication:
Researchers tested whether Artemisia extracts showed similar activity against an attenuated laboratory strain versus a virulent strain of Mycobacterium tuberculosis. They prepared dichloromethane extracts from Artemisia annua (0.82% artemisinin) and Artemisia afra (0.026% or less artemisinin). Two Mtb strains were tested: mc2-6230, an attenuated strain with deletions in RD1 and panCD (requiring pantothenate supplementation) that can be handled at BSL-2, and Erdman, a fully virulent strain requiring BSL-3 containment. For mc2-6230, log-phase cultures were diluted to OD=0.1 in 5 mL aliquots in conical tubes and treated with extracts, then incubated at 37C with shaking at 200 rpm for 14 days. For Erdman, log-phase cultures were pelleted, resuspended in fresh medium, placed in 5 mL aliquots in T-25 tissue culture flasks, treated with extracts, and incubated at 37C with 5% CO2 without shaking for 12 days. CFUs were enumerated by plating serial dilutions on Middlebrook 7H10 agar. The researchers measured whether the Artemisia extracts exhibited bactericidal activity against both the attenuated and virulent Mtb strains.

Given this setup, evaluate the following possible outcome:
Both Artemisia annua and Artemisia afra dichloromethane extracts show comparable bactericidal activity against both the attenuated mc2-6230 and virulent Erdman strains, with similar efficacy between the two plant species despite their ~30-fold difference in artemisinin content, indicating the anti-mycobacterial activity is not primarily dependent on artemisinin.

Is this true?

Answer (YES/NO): NO